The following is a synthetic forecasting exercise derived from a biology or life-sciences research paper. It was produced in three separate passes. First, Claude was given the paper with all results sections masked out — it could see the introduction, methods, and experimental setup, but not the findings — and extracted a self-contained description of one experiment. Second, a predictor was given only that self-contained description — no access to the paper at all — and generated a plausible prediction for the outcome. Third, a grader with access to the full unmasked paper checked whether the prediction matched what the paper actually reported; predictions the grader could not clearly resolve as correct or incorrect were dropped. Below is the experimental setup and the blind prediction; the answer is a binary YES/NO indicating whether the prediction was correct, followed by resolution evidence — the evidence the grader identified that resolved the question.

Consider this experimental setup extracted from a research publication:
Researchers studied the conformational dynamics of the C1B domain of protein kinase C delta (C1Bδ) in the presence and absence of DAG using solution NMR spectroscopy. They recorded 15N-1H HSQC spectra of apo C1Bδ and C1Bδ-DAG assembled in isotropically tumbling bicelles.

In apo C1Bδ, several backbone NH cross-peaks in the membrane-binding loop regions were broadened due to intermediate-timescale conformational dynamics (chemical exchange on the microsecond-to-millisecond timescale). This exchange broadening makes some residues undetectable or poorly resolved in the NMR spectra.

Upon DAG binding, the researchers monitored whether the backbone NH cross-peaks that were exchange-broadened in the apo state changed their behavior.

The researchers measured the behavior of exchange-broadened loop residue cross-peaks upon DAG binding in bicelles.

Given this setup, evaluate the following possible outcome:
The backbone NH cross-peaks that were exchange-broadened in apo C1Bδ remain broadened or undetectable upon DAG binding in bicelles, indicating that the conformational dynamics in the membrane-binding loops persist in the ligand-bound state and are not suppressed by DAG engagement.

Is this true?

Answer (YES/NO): NO